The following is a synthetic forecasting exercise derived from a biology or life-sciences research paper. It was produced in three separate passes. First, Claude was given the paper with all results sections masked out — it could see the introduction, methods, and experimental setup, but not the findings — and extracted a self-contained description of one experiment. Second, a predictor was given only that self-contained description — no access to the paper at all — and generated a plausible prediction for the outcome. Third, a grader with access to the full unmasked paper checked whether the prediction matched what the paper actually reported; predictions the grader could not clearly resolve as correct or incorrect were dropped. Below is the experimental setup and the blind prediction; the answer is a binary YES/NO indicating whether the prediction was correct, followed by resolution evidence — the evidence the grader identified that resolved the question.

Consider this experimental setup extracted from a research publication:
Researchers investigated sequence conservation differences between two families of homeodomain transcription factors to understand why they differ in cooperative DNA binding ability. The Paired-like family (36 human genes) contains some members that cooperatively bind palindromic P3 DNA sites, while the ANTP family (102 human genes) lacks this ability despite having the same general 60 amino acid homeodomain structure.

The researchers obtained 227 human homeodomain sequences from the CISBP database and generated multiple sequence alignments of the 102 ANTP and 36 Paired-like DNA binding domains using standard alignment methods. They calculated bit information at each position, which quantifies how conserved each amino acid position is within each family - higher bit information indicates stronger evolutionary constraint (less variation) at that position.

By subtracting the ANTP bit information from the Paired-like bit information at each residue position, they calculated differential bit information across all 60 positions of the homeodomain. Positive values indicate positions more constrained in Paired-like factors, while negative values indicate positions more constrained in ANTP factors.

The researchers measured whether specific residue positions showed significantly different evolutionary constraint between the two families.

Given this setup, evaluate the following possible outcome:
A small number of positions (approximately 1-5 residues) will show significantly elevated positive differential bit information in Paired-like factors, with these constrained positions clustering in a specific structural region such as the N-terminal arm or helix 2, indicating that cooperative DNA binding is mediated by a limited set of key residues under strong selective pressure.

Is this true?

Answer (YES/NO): NO